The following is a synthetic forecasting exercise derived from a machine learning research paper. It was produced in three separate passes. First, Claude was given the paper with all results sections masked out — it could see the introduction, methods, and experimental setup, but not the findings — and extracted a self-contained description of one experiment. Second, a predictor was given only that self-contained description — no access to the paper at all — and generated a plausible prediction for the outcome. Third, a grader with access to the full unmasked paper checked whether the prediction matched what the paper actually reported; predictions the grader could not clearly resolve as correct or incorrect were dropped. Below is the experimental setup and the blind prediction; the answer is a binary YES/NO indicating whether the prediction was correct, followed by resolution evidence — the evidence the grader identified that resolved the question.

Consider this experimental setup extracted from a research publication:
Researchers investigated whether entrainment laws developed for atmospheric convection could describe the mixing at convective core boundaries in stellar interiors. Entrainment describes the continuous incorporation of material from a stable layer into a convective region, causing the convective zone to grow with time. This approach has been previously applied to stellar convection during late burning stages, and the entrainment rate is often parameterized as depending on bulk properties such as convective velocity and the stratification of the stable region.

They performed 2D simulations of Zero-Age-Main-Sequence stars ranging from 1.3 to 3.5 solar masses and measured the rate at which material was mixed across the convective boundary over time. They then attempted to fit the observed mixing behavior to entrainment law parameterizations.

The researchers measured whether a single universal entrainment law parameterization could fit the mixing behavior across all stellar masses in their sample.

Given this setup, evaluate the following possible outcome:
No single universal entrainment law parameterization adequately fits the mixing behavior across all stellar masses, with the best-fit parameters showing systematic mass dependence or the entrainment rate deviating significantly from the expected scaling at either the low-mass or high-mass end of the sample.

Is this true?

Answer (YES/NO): YES